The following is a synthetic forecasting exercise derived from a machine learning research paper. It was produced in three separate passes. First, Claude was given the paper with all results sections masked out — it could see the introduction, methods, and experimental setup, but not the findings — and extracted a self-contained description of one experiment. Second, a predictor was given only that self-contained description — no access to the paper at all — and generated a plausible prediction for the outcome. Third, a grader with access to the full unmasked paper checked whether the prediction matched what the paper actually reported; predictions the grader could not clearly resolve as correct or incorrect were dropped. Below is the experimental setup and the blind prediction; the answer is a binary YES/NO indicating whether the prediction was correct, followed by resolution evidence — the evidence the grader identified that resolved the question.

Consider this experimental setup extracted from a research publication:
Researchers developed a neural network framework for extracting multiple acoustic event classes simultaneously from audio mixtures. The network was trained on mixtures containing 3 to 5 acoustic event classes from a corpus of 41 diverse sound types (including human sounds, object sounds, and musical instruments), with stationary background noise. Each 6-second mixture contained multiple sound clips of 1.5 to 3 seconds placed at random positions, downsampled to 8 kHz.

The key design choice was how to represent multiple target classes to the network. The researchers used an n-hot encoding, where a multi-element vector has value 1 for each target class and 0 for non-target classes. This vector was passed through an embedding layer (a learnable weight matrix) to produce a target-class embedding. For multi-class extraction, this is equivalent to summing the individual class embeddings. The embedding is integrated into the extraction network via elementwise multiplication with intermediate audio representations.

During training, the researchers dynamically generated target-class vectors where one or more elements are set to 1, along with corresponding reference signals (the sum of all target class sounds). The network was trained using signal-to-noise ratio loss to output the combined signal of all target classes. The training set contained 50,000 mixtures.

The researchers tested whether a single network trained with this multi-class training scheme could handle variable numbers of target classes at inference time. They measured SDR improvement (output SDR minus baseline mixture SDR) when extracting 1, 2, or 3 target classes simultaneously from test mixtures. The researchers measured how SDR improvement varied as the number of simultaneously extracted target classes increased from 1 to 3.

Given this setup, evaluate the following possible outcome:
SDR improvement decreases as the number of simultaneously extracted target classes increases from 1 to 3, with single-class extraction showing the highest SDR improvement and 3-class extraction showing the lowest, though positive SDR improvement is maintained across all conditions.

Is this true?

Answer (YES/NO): NO